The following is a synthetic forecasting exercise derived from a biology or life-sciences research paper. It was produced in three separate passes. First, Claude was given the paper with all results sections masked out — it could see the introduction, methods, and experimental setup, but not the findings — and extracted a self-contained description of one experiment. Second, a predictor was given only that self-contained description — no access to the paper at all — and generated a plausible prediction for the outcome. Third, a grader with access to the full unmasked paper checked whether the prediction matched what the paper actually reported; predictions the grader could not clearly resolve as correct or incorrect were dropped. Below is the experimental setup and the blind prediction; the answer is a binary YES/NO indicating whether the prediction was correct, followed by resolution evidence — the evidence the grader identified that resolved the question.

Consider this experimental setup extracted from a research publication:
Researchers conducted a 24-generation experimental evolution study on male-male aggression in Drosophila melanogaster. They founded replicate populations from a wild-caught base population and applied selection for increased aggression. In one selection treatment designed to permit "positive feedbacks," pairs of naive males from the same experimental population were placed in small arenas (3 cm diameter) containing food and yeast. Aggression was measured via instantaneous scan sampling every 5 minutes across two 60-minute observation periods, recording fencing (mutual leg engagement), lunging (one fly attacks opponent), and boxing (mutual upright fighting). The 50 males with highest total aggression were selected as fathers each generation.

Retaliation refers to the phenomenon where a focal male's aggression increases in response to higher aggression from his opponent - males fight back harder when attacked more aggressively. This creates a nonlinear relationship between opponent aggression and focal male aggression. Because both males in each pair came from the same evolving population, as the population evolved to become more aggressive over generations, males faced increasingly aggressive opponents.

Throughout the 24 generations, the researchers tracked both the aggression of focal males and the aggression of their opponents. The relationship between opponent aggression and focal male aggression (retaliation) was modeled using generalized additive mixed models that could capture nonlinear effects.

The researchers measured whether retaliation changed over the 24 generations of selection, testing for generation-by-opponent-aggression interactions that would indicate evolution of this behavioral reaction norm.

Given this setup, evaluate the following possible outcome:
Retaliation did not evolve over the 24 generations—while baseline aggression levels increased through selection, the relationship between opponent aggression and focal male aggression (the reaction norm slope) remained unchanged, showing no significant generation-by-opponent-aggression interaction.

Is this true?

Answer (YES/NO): YES